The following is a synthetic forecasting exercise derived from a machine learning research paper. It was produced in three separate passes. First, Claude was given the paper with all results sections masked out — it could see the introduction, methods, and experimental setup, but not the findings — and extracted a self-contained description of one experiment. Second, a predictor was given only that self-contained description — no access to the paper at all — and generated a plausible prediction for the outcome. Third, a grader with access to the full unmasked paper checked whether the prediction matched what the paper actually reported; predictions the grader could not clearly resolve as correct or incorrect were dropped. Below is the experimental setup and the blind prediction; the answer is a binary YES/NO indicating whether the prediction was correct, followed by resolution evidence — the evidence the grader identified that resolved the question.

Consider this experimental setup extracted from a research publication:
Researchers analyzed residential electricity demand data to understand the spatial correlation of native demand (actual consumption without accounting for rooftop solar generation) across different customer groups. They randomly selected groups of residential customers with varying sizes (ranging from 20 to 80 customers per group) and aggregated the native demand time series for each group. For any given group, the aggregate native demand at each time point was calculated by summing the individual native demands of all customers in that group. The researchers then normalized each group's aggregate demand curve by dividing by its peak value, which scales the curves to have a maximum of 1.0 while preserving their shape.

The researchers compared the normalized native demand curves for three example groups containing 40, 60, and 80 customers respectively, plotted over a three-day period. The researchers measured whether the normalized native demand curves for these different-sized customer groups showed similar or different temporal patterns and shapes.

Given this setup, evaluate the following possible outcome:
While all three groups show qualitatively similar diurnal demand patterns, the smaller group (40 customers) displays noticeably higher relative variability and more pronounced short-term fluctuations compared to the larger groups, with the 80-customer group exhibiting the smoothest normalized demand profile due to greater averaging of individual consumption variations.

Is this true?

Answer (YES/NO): NO